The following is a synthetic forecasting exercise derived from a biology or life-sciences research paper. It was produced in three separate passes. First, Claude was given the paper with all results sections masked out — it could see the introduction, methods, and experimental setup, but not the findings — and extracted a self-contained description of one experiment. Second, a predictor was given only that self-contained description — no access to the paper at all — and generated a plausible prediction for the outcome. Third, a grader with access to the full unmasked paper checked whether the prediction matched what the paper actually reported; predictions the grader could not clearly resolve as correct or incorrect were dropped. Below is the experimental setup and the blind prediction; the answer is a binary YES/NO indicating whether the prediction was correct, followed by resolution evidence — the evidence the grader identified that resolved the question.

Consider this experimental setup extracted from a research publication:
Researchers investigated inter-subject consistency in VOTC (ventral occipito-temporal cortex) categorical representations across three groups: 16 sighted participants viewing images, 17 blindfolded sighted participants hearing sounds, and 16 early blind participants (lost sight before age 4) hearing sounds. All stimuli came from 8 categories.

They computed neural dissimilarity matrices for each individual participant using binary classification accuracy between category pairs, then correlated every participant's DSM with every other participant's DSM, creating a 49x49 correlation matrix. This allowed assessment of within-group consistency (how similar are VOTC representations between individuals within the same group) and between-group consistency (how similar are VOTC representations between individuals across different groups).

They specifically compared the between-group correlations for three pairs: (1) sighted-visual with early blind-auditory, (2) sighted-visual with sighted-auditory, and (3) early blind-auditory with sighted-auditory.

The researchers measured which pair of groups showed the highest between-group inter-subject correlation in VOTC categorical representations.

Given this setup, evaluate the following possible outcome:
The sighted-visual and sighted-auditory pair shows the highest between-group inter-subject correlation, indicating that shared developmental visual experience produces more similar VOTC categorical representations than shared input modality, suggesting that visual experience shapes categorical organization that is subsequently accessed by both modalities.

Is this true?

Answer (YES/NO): NO